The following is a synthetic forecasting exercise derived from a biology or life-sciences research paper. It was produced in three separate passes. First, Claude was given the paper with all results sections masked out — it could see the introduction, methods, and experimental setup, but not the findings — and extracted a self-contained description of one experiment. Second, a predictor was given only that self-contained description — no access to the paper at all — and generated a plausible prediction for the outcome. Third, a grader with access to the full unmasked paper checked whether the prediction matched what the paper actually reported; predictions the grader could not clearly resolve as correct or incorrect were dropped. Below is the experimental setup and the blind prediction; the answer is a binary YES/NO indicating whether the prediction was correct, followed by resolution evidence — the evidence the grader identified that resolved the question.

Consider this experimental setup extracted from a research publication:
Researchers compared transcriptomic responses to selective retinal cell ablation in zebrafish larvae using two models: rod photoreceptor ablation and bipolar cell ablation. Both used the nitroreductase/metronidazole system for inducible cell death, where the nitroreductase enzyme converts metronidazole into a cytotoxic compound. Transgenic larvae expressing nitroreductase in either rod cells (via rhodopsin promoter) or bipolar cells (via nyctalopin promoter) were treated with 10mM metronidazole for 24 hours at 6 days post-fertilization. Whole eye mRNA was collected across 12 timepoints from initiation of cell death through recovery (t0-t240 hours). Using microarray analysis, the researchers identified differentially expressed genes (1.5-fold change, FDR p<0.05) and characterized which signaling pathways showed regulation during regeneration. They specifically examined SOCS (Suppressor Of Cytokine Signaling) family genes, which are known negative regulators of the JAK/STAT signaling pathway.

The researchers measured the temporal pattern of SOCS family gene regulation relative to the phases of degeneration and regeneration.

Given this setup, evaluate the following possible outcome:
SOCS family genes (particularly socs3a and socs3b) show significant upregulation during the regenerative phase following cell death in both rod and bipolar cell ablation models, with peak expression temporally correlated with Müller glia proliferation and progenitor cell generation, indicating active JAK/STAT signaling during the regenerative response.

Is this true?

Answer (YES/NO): NO